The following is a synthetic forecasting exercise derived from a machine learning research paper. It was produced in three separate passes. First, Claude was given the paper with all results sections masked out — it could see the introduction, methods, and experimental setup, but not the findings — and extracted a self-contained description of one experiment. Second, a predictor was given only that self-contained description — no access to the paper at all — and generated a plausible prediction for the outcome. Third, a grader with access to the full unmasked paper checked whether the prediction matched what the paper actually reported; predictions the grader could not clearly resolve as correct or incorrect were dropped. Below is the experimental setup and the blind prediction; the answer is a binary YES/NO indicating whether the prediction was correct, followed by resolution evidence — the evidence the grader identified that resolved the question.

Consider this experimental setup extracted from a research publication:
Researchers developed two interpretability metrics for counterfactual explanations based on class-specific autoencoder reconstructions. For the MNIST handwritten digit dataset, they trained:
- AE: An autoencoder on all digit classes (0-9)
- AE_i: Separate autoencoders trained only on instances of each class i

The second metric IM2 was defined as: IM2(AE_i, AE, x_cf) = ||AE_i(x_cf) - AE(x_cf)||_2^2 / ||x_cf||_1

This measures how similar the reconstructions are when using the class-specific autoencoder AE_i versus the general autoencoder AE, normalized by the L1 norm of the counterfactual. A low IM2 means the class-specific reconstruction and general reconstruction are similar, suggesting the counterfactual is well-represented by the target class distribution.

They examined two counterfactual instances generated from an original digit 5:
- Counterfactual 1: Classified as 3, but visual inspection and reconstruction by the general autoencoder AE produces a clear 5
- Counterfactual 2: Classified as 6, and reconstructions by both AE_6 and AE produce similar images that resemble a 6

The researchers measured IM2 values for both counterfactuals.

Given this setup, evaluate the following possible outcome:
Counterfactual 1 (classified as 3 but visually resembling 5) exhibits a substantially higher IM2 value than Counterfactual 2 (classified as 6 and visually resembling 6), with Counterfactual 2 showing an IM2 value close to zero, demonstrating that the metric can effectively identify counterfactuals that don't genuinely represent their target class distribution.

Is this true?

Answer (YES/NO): NO